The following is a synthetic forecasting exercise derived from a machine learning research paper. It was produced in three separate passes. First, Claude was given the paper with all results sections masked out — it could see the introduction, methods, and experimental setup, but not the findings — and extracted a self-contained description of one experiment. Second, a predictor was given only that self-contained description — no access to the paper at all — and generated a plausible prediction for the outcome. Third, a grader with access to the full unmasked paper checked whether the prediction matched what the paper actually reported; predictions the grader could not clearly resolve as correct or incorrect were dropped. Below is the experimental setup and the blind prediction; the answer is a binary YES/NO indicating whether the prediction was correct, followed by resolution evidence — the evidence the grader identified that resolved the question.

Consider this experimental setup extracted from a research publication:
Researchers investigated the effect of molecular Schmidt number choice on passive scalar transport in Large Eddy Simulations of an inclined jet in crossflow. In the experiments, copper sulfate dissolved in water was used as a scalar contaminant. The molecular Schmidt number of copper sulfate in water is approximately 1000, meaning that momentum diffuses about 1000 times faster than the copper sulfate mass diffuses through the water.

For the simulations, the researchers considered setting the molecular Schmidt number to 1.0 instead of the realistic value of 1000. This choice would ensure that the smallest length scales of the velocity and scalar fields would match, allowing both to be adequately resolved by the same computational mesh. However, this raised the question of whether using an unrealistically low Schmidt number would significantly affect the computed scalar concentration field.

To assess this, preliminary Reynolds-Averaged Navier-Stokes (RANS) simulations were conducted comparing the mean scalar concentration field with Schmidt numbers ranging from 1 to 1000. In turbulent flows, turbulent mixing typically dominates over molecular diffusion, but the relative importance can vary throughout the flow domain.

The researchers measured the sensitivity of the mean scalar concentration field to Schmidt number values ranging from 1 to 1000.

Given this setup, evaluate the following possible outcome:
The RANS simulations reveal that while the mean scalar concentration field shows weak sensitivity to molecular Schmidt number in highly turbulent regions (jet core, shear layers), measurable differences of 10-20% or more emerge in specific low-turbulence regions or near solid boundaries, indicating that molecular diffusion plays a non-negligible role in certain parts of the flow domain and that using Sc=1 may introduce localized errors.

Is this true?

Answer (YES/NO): NO